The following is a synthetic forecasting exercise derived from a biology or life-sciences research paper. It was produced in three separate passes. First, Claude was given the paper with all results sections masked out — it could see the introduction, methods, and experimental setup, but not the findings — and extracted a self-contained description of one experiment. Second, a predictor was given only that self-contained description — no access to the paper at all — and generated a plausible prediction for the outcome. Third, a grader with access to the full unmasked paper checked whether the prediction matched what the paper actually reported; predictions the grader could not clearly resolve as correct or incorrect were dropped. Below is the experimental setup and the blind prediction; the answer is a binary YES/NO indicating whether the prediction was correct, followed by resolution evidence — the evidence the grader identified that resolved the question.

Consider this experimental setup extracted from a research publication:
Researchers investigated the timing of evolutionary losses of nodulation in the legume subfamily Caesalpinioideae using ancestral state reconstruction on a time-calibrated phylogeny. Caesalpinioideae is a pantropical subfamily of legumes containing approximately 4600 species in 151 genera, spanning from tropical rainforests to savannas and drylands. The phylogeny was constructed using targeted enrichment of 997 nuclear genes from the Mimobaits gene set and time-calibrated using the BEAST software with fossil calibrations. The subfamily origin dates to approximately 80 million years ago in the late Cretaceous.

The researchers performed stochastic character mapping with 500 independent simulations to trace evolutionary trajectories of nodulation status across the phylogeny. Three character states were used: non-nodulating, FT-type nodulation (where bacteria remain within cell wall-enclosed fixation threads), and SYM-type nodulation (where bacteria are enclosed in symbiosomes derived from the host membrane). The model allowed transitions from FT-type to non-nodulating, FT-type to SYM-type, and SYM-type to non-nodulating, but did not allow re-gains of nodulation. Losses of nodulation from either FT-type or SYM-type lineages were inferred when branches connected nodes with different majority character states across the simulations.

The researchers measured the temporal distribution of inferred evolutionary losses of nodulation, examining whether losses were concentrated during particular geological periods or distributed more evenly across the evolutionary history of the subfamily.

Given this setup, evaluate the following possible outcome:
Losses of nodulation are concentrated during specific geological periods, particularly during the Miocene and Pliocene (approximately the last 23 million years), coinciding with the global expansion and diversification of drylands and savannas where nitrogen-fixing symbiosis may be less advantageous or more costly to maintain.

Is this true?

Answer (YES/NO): NO